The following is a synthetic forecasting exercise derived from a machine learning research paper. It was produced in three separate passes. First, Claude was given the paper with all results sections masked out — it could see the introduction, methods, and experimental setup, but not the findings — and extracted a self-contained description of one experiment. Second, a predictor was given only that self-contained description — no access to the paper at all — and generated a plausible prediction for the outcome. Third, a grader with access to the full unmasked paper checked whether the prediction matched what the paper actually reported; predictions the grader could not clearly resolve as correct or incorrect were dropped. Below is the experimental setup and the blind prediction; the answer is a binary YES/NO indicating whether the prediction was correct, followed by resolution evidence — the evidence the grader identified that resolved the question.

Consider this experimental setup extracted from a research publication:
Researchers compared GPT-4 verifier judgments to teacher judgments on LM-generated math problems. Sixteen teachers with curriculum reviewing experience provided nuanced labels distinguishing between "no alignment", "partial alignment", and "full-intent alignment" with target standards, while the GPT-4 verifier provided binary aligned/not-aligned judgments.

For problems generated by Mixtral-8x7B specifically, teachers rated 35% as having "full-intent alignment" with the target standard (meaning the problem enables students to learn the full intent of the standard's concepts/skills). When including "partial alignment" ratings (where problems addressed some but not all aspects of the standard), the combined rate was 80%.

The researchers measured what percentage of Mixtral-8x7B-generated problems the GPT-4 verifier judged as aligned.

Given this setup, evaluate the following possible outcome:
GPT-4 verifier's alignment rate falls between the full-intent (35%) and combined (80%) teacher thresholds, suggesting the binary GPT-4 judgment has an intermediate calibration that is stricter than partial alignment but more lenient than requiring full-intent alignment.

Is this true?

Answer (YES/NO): NO